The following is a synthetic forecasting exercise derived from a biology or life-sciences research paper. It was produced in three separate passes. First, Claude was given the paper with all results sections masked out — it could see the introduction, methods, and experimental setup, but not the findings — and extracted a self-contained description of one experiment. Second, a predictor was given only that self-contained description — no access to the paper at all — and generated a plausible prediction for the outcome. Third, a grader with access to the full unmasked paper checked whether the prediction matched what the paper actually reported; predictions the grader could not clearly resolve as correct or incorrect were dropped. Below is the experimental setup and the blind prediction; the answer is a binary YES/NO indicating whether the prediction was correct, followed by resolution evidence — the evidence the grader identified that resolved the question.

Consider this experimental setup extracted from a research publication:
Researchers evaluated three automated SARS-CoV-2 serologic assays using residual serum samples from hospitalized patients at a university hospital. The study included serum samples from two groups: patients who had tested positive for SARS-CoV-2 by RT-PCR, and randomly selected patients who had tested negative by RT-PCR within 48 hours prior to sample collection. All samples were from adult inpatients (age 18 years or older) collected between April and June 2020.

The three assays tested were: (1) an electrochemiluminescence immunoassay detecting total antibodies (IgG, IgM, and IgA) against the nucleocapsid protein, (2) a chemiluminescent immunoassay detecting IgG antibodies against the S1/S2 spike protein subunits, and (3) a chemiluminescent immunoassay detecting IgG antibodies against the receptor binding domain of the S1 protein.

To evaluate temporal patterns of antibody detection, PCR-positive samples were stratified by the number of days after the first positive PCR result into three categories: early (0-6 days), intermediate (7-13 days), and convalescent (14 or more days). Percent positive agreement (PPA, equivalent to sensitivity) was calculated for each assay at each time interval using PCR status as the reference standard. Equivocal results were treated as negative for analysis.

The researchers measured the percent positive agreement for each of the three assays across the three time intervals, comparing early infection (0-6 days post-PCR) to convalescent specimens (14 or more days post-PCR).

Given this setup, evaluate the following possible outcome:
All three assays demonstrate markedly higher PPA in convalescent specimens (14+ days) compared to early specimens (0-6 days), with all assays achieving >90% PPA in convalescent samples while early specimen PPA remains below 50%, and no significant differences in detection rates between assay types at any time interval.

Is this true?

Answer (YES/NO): NO